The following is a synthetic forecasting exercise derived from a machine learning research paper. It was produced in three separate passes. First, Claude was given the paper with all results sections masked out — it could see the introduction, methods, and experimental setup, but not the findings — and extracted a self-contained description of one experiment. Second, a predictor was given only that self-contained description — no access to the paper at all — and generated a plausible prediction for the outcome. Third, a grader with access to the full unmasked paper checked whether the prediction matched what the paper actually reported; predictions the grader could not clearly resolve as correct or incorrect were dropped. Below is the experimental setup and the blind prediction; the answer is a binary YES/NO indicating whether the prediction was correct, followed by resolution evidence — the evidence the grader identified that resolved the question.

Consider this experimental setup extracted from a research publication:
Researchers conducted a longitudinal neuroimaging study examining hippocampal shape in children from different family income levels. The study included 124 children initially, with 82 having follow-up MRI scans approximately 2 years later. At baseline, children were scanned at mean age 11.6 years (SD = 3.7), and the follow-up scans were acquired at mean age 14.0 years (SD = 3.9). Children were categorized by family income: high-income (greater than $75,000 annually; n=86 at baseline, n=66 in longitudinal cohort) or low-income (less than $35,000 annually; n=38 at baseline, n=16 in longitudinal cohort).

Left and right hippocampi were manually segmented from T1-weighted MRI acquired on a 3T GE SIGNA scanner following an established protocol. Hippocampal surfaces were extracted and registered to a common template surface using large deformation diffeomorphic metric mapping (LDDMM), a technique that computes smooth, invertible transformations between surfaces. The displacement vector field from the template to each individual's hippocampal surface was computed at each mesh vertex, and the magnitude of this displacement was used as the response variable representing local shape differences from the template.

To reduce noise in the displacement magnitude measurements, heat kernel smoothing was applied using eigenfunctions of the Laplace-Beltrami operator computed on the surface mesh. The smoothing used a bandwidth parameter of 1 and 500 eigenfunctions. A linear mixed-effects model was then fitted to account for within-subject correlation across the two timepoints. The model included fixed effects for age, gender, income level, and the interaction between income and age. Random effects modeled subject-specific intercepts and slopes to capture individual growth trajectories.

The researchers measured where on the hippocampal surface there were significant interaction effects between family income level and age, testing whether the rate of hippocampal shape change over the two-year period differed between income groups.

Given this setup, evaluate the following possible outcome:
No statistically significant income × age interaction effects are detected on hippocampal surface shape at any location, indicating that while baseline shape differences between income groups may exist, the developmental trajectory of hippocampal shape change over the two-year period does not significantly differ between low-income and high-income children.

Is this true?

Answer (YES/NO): NO